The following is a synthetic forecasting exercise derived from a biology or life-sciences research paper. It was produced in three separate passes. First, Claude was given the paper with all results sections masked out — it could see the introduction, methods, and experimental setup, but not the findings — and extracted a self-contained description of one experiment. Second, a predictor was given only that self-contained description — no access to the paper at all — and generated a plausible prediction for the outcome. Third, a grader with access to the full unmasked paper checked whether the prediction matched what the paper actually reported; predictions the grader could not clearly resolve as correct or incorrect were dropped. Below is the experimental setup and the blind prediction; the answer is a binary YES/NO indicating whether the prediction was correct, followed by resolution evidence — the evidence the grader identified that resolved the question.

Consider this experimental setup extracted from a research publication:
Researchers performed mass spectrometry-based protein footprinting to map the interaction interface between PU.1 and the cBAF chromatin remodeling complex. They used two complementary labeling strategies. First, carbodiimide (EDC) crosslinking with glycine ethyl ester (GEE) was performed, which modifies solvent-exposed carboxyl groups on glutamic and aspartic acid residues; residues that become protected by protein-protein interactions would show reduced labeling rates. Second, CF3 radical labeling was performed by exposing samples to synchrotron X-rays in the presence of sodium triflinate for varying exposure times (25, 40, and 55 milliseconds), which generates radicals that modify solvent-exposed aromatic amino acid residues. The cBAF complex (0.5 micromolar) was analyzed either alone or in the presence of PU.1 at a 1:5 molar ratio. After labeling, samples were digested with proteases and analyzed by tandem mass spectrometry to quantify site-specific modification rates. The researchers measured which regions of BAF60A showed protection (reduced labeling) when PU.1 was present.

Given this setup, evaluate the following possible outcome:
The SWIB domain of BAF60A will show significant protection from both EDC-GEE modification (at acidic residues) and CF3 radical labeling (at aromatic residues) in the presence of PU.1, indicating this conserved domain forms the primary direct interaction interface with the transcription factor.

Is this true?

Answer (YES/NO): NO